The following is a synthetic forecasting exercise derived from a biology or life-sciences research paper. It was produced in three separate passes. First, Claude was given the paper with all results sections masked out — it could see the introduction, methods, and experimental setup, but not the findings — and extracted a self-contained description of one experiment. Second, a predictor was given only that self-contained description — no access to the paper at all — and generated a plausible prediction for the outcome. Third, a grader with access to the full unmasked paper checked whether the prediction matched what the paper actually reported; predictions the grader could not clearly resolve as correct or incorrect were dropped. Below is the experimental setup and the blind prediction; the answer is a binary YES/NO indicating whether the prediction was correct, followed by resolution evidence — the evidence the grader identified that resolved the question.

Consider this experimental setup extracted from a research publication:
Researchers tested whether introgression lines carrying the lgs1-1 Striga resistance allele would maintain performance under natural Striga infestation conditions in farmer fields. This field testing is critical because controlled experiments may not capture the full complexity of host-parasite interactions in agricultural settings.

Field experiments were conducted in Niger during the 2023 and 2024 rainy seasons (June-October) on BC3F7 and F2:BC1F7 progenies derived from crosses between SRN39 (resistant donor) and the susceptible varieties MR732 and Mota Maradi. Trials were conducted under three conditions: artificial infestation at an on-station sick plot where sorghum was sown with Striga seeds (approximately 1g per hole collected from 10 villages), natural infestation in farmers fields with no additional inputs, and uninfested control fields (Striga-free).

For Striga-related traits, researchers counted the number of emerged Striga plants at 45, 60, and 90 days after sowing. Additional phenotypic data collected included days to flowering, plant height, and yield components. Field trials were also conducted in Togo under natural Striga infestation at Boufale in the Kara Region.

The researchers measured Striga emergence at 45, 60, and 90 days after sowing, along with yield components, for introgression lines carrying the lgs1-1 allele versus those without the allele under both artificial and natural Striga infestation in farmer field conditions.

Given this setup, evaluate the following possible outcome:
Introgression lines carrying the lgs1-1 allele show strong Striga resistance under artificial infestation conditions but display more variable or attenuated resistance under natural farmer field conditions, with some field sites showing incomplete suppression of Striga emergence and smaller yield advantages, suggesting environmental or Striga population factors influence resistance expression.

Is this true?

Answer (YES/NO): NO